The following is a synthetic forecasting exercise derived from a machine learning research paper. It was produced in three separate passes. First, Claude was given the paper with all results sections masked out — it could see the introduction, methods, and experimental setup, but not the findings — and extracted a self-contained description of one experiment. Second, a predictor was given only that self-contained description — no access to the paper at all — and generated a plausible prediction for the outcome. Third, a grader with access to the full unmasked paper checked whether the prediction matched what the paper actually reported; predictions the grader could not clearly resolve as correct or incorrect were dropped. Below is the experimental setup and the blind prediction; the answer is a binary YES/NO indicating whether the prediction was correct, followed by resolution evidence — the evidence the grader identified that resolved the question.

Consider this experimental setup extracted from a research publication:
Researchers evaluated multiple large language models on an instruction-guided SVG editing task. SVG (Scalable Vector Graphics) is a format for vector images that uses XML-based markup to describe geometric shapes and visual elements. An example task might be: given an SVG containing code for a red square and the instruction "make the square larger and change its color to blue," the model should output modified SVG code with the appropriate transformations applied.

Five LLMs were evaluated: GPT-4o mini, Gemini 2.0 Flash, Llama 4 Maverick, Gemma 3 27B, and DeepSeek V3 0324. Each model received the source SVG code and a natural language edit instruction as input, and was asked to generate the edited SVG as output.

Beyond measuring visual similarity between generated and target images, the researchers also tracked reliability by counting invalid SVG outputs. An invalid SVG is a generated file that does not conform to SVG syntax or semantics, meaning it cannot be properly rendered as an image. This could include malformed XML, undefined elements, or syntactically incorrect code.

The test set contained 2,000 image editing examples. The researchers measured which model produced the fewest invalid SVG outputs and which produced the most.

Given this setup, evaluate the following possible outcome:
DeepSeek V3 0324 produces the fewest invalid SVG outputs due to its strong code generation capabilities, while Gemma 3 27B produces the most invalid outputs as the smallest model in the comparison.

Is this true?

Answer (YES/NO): NO